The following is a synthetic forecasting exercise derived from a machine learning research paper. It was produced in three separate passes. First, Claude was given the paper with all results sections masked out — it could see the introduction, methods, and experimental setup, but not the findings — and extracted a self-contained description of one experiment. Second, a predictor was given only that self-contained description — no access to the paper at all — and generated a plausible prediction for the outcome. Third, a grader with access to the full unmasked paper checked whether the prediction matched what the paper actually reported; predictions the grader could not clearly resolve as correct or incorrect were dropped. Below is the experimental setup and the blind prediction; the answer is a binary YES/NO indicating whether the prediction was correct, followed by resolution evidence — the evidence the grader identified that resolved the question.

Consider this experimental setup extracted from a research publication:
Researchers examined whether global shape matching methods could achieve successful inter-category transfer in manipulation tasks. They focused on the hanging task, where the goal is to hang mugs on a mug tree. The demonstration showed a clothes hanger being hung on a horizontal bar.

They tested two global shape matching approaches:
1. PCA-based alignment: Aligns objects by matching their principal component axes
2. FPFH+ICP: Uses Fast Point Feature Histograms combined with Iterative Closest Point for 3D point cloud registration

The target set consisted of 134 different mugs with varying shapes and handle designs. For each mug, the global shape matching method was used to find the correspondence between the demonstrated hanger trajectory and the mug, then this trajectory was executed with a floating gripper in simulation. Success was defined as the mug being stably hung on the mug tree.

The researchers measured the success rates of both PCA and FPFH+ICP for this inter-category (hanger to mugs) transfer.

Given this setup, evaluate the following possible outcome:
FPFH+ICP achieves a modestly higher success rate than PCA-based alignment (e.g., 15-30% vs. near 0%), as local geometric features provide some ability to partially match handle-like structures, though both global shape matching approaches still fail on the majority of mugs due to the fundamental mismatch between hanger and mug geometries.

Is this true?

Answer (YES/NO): NO